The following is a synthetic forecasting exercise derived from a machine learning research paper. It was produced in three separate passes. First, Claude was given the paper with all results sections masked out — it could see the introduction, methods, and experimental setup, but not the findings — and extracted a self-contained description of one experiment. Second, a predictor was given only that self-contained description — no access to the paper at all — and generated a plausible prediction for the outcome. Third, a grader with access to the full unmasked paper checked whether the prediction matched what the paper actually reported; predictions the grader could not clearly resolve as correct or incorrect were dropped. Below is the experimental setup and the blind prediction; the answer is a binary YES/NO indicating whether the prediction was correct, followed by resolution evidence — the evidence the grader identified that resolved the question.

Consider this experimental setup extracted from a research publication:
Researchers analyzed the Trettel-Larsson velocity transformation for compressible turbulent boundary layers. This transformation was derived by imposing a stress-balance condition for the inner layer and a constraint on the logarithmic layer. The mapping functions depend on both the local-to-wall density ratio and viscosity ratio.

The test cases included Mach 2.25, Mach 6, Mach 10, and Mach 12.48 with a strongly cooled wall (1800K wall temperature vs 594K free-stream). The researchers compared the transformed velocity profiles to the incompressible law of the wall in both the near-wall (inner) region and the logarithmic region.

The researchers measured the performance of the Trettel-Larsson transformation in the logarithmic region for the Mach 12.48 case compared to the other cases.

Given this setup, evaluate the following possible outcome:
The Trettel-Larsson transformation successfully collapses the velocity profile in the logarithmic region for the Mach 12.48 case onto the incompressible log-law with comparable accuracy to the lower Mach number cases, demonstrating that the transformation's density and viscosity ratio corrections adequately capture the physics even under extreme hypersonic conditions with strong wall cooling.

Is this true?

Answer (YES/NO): NO